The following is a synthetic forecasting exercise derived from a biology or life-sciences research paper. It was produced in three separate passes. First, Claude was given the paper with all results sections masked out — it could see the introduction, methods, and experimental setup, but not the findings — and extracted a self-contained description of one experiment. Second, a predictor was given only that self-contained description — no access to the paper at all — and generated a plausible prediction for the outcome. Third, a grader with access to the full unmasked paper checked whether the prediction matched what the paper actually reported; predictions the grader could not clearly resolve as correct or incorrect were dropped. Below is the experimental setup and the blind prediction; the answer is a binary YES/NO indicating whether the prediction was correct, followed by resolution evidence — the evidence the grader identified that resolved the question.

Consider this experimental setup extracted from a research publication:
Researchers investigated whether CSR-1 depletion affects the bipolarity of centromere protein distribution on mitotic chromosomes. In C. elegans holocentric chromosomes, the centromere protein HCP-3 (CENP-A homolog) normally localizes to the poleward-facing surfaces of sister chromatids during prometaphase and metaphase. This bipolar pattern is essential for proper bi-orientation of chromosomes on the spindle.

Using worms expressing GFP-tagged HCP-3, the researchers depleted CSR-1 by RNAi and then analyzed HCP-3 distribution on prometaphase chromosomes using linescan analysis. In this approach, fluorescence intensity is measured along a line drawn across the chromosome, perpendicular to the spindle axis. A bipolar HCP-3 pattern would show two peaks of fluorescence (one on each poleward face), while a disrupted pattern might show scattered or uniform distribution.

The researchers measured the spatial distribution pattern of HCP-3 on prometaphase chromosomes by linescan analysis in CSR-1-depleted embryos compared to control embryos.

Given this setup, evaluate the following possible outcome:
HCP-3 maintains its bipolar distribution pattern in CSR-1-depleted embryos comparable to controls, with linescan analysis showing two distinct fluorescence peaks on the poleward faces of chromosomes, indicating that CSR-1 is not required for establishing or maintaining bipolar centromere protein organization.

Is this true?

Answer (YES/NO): YES